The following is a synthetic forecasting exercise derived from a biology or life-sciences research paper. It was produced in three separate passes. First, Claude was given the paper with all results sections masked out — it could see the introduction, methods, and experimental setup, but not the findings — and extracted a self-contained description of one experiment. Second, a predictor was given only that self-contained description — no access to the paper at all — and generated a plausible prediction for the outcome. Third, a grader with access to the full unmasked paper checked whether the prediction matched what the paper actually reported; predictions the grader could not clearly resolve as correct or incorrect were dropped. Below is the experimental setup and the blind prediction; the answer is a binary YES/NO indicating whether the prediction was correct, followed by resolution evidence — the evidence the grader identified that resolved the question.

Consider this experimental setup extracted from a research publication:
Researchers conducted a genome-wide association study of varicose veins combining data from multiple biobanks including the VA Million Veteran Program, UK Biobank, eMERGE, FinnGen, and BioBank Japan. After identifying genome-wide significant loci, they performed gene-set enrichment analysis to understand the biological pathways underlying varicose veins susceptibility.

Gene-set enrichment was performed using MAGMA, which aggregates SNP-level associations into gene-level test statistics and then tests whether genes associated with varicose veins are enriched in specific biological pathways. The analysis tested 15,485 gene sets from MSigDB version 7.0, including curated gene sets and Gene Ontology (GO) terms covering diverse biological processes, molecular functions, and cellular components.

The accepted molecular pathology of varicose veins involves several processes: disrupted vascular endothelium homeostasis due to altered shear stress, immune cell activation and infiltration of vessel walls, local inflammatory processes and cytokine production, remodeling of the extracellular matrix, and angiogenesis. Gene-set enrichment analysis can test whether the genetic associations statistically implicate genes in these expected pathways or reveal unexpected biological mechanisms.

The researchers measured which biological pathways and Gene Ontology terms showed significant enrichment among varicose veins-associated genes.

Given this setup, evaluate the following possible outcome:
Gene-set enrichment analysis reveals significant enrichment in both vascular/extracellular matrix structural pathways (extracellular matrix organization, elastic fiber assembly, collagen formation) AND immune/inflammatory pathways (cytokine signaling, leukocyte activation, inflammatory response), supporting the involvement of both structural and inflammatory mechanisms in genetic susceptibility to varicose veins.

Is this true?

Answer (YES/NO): NO